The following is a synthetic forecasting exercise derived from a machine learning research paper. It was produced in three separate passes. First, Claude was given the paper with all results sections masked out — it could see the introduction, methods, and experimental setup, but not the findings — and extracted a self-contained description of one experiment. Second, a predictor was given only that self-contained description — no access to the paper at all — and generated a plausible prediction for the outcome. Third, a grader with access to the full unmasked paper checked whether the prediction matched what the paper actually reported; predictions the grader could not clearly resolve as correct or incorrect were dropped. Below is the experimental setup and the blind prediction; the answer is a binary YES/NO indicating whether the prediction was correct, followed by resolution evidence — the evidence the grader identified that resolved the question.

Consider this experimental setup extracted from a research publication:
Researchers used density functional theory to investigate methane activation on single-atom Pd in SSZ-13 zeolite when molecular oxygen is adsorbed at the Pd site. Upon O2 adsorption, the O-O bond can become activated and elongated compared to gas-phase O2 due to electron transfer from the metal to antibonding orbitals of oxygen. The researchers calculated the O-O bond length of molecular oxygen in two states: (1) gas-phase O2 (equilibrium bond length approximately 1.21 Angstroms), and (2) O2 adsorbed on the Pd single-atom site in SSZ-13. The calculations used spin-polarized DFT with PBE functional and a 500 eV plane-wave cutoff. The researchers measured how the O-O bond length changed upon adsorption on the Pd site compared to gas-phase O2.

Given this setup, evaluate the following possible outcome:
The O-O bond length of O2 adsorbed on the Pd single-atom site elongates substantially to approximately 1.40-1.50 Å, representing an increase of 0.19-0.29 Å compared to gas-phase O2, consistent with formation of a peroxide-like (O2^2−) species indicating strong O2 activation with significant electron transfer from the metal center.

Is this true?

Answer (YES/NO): NO